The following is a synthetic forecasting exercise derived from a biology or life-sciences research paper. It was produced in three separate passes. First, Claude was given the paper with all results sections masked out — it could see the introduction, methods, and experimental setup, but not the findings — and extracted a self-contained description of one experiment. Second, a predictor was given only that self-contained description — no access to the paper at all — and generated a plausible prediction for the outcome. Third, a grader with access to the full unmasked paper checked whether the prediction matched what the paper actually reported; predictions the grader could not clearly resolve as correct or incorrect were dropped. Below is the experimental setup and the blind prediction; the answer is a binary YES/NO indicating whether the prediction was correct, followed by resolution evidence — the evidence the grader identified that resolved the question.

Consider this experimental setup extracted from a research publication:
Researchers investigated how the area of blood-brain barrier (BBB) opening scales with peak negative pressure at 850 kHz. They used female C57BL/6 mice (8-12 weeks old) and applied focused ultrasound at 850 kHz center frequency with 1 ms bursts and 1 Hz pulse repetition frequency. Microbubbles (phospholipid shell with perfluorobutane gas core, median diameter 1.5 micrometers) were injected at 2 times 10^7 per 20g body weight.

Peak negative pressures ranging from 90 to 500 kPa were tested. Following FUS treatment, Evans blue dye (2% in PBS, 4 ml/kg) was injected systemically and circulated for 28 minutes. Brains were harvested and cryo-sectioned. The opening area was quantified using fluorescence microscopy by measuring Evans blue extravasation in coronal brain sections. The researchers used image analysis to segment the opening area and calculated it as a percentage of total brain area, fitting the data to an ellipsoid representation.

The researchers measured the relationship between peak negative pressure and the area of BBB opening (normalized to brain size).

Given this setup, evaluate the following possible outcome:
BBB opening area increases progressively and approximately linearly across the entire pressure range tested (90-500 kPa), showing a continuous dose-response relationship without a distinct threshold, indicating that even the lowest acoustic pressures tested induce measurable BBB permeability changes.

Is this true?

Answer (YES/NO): NO